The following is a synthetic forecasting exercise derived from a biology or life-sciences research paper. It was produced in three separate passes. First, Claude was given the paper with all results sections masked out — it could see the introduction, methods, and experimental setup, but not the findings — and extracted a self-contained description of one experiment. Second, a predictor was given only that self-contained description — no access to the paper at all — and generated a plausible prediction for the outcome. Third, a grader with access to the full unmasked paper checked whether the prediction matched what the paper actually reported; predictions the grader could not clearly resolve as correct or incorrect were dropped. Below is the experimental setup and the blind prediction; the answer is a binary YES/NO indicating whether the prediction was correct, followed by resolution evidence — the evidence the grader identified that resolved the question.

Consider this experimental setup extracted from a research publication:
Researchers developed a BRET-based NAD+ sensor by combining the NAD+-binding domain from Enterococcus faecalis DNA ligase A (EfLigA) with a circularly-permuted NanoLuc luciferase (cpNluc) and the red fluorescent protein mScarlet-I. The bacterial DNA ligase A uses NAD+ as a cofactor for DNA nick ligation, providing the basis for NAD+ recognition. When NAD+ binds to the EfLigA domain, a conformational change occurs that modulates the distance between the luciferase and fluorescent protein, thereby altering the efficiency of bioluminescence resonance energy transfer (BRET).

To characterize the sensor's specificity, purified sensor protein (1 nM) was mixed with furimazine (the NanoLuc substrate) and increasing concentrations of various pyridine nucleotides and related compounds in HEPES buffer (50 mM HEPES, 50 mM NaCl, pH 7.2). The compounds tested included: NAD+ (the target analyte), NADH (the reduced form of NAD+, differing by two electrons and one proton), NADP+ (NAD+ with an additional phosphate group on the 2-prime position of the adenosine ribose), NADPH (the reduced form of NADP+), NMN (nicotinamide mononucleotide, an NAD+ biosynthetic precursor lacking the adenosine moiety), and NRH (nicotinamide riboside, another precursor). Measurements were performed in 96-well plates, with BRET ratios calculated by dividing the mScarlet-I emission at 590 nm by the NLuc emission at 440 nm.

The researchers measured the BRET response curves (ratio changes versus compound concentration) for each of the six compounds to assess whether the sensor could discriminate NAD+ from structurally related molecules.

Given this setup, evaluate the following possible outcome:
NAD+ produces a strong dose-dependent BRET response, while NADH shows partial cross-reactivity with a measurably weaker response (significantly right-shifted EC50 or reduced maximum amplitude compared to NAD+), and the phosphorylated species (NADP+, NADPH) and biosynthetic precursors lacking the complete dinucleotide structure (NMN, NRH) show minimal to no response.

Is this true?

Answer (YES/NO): NO